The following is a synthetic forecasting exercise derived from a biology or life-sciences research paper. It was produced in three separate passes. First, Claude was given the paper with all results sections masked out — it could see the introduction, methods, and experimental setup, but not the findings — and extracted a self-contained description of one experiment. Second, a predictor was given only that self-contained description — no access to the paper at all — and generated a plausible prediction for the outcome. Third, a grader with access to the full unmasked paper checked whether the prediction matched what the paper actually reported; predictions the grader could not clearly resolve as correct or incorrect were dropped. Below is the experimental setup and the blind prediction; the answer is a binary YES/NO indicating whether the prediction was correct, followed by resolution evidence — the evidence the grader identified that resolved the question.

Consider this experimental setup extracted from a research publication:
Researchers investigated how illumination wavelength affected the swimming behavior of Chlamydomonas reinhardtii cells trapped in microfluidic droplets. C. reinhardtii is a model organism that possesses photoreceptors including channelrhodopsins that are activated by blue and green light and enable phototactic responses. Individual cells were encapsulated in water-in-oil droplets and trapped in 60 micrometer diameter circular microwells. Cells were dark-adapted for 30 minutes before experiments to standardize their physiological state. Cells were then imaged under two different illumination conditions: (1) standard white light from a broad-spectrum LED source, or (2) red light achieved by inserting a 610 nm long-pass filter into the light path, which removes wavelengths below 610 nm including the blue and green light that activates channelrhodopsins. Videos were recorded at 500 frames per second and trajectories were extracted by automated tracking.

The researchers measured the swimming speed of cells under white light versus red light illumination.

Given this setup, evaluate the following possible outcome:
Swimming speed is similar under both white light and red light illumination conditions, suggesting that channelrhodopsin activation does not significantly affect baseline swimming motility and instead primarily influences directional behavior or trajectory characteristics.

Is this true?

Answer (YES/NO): NO